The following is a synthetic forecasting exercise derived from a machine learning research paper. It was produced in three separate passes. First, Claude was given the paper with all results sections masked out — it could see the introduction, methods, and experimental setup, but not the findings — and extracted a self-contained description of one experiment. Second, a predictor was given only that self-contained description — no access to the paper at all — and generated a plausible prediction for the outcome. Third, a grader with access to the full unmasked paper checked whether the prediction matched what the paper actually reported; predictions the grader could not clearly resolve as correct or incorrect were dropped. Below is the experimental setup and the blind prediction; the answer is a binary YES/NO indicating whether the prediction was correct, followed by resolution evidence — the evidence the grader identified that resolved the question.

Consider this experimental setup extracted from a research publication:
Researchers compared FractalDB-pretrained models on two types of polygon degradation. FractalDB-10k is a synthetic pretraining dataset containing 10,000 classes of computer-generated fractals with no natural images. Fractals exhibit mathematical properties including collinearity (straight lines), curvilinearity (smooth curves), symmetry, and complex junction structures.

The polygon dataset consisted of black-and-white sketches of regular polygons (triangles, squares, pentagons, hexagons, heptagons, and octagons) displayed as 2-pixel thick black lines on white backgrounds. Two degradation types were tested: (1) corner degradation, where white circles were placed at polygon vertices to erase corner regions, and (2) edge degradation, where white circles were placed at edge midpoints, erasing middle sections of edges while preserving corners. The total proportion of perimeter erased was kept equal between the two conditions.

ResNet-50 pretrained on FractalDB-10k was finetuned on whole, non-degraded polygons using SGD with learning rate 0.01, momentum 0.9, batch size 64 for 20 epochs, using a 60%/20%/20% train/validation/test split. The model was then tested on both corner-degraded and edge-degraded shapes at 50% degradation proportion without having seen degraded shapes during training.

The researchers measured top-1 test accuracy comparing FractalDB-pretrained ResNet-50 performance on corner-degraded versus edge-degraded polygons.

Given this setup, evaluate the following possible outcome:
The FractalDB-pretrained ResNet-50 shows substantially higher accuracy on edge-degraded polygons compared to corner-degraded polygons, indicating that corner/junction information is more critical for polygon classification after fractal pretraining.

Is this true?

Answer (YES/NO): NO